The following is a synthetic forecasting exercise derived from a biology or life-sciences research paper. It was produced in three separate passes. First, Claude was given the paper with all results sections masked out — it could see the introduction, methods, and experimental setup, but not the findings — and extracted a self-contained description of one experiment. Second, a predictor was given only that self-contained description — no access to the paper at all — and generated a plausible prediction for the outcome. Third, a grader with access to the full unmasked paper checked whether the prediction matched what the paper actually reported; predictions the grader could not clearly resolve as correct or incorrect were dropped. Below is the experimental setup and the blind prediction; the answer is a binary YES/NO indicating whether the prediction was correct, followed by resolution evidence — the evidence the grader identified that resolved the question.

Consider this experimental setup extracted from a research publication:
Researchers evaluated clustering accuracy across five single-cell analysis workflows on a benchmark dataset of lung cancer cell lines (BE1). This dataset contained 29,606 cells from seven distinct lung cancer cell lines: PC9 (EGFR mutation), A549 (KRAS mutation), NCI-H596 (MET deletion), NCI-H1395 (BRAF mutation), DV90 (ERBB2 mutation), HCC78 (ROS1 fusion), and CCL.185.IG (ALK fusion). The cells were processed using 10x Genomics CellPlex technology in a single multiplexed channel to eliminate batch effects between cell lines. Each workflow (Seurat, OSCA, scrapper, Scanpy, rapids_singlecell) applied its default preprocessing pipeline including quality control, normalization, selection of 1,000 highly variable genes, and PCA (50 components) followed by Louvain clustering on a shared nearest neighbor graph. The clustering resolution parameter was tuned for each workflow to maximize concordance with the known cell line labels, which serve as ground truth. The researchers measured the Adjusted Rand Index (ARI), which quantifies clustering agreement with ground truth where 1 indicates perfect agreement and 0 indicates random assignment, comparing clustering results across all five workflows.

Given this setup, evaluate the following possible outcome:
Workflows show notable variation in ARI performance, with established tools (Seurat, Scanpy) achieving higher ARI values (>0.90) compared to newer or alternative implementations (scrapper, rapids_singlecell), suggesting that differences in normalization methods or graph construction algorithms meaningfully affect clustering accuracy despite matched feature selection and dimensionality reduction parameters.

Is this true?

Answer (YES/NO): NO